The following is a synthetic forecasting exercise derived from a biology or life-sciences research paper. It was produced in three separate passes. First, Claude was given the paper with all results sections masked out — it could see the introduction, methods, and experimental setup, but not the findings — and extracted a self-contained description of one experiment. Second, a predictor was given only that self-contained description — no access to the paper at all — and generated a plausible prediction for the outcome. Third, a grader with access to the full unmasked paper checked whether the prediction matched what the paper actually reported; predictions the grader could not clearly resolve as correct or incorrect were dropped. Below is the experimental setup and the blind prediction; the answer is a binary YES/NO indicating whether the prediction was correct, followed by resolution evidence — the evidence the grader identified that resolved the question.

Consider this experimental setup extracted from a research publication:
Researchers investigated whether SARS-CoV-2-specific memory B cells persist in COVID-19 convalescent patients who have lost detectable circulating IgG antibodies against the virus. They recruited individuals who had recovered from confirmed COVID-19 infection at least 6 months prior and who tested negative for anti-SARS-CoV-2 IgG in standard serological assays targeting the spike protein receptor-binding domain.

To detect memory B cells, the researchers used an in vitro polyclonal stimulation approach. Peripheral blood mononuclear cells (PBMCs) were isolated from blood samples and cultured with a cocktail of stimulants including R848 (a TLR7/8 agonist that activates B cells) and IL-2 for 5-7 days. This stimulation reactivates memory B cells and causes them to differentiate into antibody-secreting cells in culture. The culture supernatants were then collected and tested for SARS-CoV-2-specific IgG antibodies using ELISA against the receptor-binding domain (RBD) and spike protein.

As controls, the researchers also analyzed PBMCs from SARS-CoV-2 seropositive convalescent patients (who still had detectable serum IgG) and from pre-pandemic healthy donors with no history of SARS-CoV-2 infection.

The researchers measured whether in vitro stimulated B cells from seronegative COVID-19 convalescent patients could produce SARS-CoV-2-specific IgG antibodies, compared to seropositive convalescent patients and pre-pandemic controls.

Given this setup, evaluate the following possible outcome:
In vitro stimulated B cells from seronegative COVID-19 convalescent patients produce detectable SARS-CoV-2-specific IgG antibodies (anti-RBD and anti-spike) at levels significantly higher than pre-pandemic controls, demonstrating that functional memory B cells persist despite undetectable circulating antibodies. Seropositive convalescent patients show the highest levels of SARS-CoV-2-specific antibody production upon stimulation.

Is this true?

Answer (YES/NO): NO